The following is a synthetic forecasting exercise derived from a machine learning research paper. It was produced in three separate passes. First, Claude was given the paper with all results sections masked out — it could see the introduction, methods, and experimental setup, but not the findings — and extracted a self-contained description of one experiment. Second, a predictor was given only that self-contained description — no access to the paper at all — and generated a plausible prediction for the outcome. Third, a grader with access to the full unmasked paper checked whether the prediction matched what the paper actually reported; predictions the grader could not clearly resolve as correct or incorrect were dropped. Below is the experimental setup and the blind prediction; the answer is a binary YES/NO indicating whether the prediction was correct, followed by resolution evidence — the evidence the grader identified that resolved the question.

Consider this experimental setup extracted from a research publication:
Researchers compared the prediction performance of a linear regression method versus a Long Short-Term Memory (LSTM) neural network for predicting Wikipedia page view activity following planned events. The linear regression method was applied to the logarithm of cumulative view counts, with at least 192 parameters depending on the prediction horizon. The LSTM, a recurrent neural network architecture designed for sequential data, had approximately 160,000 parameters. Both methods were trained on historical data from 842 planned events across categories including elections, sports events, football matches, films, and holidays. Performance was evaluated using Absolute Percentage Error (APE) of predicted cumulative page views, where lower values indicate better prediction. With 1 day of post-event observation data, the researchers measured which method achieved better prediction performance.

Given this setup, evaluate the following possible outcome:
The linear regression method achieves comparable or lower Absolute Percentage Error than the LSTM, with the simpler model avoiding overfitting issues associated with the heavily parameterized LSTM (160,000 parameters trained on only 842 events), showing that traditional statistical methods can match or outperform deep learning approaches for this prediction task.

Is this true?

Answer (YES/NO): YES